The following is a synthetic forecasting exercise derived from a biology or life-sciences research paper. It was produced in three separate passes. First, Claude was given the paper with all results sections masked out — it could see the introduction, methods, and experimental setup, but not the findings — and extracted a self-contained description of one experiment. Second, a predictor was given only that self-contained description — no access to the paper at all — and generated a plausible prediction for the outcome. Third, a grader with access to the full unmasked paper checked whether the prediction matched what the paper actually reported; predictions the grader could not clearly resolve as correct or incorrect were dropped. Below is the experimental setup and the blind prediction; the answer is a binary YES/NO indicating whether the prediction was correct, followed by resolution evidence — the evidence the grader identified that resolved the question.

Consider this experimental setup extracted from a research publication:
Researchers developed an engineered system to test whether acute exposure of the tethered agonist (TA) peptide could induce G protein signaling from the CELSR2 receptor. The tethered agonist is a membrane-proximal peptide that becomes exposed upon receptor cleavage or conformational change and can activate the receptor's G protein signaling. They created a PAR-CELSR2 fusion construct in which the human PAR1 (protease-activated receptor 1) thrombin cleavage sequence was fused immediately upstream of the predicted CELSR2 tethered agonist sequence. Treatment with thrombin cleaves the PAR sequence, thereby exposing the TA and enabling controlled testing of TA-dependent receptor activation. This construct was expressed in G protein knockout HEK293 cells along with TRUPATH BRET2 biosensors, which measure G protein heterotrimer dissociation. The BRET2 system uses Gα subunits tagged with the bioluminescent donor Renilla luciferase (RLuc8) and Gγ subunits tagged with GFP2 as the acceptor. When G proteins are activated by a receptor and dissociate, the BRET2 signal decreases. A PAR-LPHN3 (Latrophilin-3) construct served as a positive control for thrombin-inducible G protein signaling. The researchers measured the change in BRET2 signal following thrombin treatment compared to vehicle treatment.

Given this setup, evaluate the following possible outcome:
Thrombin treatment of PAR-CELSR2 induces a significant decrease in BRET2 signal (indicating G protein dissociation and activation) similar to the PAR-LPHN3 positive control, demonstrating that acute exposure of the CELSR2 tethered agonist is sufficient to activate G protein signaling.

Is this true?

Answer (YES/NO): NO